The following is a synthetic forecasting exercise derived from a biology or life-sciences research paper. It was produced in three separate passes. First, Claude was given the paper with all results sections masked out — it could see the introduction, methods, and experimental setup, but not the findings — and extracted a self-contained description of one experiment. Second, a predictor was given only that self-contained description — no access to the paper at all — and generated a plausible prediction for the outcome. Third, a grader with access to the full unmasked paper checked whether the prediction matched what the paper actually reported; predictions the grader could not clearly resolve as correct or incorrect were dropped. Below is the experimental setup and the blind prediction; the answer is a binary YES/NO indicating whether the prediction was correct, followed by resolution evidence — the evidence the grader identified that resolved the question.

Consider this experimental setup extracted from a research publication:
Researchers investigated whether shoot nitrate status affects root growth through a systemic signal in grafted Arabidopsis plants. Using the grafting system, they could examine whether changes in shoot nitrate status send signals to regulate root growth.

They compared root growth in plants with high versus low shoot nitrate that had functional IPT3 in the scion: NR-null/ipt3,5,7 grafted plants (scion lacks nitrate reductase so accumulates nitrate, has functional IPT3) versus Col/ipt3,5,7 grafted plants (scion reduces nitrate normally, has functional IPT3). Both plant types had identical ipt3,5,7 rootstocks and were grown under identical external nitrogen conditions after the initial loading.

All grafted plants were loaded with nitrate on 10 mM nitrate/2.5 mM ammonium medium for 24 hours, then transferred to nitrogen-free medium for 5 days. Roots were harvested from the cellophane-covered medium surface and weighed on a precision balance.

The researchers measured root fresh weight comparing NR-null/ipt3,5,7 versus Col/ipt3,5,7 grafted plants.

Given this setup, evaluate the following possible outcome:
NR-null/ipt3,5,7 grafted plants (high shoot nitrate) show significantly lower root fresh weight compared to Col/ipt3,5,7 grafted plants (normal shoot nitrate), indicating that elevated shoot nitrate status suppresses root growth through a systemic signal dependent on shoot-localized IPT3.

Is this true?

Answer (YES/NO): NO